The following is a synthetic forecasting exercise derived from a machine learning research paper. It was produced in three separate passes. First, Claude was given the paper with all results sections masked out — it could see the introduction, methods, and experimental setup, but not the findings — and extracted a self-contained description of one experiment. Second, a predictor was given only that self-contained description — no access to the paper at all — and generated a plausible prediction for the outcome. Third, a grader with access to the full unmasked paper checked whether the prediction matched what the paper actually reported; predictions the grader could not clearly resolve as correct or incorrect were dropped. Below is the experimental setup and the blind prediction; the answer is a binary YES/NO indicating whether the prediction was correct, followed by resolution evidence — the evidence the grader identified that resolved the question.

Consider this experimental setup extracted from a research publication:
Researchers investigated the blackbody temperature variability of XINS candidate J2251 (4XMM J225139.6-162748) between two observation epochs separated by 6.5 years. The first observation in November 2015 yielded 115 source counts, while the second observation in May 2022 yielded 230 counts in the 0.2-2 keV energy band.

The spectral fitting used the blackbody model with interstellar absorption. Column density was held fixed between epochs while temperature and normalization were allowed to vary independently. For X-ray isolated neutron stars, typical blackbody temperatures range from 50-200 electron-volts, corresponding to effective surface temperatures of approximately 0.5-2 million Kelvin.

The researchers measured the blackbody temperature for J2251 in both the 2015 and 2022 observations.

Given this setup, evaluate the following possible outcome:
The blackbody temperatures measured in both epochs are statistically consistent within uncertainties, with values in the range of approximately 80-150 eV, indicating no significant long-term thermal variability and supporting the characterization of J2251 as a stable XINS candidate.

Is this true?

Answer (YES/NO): NO